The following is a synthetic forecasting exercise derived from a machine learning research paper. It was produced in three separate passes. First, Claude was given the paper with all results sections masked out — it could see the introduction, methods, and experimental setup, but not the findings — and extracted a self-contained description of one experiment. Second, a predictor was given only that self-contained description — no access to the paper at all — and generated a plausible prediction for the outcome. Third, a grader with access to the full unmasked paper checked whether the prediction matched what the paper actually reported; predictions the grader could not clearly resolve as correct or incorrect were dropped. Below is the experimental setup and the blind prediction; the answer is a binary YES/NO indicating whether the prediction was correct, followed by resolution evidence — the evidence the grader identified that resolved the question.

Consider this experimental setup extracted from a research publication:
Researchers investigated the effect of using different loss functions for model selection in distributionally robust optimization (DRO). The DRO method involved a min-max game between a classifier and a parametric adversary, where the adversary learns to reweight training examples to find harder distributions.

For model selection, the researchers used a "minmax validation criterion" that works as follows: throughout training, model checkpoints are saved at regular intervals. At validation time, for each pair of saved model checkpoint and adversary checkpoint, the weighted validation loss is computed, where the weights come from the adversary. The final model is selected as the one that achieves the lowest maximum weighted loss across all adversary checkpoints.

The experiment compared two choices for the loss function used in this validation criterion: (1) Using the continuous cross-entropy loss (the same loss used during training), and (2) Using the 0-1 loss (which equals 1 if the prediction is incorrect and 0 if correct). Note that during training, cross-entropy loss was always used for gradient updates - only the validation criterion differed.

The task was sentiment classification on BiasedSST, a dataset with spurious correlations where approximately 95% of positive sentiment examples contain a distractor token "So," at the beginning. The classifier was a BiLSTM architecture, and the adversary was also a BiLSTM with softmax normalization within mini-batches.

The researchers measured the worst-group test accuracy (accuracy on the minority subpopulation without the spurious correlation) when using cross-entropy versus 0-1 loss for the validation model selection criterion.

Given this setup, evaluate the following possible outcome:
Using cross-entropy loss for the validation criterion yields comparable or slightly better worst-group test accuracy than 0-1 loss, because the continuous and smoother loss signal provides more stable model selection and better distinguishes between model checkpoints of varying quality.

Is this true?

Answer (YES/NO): NO